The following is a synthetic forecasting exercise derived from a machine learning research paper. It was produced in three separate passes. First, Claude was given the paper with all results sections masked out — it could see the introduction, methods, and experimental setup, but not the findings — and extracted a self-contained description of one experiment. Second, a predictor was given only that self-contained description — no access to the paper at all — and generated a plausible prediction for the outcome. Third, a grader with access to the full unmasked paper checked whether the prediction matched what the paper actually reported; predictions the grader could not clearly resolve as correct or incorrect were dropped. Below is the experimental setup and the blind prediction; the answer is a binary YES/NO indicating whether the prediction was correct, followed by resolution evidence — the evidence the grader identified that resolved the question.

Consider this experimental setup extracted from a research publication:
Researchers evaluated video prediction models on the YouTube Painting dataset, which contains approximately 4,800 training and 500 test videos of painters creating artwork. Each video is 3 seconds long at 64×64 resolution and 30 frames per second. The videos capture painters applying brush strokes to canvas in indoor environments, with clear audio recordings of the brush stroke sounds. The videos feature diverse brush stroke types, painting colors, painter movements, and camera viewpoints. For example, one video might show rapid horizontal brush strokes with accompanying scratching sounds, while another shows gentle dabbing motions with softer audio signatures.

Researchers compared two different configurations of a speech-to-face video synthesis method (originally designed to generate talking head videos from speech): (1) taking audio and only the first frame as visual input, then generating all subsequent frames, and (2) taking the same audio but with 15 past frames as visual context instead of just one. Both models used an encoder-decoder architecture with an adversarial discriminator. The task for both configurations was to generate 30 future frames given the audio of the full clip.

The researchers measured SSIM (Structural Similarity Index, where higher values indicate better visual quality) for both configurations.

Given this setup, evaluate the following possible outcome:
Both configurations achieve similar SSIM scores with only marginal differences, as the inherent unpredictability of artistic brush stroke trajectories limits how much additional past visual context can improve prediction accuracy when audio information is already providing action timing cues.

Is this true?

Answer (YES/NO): NO